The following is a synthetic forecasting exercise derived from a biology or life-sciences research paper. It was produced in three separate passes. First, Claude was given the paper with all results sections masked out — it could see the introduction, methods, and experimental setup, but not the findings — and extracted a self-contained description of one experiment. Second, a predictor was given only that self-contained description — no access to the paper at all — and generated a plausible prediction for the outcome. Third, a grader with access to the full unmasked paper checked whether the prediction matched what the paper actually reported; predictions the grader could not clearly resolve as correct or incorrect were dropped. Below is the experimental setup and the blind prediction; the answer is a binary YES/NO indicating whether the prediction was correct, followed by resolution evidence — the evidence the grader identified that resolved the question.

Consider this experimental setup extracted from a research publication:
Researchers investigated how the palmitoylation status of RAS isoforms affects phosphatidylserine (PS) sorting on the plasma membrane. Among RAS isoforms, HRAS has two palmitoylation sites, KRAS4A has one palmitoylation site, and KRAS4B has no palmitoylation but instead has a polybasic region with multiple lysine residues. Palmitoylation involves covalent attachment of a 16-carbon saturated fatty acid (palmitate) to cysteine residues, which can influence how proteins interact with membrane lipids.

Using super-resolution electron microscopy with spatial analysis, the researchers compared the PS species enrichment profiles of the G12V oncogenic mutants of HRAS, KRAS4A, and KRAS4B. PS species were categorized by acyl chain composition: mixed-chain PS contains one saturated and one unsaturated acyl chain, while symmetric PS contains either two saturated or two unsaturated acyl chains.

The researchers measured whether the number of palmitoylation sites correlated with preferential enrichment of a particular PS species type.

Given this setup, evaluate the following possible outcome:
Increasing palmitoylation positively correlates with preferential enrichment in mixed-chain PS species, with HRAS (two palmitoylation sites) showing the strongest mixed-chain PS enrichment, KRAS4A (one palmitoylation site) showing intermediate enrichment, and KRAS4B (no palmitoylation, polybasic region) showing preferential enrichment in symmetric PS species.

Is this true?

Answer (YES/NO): NO